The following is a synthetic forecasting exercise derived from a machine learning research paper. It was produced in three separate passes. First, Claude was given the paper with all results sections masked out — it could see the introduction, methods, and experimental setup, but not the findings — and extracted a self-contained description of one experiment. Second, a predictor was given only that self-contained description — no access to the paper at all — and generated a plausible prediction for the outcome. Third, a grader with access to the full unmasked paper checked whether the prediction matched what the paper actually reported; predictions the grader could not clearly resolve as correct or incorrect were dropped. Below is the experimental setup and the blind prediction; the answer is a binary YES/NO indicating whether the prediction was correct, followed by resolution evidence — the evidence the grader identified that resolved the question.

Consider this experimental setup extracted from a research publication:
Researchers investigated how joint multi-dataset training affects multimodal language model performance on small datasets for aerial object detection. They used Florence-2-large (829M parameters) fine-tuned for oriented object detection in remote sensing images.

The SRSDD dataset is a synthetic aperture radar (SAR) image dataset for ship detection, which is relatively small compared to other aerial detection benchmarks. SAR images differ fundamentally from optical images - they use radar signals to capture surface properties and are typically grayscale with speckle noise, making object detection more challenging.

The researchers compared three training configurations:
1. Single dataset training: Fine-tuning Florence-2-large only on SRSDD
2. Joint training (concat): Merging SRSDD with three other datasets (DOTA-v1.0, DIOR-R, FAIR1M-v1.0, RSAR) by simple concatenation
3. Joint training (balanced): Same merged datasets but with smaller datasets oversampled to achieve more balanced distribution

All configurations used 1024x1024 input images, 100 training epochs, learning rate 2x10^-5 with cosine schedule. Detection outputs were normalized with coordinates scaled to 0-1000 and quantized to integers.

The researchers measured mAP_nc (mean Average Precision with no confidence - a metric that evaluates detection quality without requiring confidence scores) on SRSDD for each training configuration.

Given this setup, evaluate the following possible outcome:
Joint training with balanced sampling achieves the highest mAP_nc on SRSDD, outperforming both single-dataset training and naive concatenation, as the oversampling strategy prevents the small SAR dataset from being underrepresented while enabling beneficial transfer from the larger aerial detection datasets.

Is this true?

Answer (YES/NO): YES